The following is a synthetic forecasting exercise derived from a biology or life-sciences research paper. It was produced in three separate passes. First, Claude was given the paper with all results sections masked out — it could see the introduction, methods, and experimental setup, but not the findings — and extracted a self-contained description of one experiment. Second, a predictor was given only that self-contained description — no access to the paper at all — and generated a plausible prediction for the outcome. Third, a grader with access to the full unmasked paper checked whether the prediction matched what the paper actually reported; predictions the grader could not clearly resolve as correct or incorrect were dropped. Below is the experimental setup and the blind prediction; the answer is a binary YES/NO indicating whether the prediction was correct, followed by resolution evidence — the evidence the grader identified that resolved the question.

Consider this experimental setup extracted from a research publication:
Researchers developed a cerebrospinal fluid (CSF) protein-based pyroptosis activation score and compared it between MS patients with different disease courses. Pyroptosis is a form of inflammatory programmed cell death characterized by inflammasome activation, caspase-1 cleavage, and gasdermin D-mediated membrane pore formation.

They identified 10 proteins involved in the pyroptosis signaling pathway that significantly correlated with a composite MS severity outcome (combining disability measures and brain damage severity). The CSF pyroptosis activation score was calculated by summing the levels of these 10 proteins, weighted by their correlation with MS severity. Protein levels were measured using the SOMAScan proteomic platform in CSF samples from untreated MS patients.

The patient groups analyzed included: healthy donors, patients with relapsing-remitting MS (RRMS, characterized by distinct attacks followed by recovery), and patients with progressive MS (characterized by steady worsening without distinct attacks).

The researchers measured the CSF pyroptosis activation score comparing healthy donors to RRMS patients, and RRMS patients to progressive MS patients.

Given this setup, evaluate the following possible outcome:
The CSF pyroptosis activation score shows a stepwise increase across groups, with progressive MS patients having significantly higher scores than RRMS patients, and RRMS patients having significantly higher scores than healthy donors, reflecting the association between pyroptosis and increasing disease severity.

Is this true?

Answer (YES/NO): YES